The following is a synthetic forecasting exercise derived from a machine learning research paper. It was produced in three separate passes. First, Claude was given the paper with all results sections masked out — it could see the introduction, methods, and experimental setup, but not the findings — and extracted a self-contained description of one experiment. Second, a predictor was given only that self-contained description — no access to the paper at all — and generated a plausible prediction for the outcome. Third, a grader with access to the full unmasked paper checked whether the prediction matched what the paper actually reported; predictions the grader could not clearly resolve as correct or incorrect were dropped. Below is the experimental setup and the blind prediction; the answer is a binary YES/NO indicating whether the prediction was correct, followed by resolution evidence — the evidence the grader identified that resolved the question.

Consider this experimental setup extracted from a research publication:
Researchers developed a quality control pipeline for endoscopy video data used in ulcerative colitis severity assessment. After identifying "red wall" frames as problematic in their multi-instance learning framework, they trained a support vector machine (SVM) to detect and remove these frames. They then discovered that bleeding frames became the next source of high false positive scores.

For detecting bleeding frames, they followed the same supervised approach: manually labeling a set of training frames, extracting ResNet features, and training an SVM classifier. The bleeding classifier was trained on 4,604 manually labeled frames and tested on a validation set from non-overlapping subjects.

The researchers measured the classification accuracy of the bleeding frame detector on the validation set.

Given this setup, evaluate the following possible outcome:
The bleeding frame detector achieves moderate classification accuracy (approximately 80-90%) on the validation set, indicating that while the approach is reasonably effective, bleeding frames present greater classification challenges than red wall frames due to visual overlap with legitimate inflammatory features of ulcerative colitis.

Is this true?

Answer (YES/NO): NO